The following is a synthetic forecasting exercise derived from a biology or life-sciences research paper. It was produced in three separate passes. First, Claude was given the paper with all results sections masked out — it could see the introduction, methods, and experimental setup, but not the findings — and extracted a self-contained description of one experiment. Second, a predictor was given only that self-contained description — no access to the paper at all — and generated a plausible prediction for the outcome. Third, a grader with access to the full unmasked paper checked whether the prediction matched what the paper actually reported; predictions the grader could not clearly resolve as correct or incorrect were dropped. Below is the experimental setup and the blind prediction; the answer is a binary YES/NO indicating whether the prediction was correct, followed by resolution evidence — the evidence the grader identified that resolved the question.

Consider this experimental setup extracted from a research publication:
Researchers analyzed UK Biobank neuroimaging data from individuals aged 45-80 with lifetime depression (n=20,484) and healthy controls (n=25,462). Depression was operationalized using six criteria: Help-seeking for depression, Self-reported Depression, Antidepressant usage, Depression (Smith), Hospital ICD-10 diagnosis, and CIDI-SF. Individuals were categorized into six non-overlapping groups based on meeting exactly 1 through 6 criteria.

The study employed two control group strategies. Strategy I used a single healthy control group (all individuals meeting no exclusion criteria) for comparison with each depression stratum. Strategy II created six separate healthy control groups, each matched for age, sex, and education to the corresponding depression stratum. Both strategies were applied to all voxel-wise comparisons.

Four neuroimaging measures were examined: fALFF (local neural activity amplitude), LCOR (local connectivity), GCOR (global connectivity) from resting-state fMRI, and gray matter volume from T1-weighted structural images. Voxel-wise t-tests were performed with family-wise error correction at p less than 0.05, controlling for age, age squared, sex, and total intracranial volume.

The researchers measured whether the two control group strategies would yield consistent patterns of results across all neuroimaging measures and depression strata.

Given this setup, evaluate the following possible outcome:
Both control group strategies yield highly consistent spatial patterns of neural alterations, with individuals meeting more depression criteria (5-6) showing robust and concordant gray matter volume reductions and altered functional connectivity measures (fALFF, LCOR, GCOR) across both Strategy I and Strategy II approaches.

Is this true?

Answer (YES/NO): NO